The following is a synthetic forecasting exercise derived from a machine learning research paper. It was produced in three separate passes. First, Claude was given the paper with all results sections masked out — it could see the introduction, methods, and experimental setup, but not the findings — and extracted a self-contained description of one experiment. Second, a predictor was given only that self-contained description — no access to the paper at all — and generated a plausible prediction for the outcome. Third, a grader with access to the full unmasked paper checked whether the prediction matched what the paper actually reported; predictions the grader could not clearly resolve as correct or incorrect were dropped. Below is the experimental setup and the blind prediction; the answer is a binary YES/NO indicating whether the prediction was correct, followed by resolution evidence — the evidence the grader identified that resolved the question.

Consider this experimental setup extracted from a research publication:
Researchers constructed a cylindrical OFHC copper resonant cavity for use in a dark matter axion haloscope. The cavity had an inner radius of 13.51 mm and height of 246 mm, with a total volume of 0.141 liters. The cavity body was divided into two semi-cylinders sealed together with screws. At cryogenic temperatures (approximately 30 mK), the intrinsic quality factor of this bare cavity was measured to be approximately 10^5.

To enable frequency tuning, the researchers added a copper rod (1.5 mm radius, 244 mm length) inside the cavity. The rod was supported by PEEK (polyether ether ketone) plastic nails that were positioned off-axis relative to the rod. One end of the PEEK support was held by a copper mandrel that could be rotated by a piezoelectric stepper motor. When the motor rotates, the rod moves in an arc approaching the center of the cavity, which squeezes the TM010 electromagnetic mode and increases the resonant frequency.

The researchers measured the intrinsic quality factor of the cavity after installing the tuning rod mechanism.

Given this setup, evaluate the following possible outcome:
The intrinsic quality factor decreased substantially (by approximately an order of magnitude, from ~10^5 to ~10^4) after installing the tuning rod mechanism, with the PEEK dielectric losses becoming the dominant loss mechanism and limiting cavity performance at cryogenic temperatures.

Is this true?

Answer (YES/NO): NO